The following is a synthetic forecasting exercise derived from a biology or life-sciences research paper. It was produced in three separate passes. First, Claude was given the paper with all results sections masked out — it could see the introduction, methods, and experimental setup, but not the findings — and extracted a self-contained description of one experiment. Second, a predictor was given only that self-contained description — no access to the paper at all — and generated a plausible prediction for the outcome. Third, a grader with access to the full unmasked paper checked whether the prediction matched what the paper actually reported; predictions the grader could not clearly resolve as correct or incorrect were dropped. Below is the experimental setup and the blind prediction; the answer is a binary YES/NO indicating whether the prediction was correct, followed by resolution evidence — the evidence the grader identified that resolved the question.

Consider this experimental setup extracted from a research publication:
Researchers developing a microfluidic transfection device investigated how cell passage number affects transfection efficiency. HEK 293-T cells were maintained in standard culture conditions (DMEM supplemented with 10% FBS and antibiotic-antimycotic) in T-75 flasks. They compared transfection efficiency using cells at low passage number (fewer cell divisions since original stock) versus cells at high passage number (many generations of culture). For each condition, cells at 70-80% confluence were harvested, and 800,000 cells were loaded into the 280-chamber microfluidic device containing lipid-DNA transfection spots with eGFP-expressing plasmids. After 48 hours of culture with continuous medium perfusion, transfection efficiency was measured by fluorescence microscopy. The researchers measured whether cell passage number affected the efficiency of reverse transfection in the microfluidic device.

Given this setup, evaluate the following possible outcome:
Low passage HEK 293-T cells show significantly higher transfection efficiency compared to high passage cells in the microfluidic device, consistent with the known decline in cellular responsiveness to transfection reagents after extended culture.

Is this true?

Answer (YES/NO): YES